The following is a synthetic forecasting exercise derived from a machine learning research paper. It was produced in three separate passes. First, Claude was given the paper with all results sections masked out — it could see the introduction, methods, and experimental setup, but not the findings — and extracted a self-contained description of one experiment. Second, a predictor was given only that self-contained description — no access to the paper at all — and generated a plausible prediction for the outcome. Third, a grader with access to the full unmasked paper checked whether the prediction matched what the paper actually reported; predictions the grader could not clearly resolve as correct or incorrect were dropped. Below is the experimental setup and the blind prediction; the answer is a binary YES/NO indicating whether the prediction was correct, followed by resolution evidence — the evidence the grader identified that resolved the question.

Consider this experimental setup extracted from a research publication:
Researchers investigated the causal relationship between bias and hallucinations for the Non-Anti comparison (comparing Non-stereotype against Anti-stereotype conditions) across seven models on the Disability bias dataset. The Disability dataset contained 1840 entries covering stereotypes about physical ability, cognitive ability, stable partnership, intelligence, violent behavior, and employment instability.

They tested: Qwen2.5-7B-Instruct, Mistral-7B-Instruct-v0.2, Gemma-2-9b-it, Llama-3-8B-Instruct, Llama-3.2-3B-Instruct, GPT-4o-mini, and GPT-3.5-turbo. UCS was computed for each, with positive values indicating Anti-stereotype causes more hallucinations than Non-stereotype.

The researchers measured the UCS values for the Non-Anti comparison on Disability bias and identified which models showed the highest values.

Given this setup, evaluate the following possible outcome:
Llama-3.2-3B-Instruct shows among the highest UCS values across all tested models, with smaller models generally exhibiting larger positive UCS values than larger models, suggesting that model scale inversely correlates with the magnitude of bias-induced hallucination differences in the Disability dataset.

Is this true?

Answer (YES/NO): NO